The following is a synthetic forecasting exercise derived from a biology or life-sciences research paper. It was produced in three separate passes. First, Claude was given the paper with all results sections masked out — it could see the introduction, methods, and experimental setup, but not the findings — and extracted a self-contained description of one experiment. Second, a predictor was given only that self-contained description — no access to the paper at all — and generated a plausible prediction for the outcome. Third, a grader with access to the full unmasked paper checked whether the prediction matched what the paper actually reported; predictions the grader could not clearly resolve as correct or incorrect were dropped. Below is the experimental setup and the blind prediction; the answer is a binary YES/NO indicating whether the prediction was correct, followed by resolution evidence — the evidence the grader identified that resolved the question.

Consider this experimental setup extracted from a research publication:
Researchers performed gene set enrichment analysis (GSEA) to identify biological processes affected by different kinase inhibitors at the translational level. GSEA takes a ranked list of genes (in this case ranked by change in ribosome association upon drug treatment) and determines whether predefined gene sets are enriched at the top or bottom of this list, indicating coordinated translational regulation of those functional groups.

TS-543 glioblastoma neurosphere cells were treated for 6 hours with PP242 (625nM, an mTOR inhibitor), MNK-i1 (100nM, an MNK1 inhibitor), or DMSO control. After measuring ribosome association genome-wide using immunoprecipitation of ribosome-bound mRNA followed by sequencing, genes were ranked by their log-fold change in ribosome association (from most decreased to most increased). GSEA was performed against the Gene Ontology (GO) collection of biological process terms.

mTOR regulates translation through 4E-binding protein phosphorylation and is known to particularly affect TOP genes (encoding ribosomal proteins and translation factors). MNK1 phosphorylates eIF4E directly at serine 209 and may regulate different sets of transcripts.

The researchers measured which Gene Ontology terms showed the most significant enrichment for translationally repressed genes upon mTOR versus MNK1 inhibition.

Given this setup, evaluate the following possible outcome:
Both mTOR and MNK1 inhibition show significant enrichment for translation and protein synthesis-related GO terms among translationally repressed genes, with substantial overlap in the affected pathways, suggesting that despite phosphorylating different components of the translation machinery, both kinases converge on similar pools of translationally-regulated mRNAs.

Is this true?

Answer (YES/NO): NO